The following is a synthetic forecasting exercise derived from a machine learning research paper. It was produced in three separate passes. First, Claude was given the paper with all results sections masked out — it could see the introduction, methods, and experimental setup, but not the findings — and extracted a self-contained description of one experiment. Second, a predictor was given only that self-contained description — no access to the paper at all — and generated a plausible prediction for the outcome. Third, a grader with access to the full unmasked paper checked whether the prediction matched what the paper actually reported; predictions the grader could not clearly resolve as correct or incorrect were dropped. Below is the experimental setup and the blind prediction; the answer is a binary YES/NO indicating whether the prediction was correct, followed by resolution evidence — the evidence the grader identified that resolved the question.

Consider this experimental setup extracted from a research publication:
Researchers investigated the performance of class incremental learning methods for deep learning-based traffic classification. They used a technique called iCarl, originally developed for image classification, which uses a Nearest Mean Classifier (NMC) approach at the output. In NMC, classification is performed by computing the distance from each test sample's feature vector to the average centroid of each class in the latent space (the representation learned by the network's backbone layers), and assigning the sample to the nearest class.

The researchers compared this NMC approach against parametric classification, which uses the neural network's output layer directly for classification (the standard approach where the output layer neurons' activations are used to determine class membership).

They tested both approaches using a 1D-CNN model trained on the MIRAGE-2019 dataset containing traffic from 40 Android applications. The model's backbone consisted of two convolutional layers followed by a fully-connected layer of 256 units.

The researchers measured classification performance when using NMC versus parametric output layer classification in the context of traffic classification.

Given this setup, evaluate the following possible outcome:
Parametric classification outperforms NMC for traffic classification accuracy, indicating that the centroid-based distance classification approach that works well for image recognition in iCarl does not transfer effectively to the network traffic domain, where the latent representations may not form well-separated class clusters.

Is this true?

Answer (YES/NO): YES